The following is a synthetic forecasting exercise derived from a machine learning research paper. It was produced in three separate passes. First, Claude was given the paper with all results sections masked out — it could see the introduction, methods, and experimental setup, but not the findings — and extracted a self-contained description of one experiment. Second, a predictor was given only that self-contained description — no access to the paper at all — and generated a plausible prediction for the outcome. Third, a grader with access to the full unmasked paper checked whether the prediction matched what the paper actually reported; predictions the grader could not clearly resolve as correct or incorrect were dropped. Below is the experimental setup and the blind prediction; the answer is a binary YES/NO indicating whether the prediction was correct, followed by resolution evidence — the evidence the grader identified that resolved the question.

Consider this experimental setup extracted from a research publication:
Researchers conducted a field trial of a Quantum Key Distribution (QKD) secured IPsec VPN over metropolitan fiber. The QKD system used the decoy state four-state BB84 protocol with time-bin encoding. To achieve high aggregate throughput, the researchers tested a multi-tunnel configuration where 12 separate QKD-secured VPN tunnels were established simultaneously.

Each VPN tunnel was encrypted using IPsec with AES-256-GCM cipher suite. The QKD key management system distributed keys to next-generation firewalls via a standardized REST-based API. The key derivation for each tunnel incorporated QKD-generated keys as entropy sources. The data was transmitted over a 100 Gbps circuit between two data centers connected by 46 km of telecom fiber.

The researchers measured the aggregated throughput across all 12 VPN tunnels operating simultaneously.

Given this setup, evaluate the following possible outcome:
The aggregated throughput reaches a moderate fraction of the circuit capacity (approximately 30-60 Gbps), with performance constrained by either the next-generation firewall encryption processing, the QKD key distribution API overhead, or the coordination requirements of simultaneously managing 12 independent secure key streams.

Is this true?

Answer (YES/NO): NO